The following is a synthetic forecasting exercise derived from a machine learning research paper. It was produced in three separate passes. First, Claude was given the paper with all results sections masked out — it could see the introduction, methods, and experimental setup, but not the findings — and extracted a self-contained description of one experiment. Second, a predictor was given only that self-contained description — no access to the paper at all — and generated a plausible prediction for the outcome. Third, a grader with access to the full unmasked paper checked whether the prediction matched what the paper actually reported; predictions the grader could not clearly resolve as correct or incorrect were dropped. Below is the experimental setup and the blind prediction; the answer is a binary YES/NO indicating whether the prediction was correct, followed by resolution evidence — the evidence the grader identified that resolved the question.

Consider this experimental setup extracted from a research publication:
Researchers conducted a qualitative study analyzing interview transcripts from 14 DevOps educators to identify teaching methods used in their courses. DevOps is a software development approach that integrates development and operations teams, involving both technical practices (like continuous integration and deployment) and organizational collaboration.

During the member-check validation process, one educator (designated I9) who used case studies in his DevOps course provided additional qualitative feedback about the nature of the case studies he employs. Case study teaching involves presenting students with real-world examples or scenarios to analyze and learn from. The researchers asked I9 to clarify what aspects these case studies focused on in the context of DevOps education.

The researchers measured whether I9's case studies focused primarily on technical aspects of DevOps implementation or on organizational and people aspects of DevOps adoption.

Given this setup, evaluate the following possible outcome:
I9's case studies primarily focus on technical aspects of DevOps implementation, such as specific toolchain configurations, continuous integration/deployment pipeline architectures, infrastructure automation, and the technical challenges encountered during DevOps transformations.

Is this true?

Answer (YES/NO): NO